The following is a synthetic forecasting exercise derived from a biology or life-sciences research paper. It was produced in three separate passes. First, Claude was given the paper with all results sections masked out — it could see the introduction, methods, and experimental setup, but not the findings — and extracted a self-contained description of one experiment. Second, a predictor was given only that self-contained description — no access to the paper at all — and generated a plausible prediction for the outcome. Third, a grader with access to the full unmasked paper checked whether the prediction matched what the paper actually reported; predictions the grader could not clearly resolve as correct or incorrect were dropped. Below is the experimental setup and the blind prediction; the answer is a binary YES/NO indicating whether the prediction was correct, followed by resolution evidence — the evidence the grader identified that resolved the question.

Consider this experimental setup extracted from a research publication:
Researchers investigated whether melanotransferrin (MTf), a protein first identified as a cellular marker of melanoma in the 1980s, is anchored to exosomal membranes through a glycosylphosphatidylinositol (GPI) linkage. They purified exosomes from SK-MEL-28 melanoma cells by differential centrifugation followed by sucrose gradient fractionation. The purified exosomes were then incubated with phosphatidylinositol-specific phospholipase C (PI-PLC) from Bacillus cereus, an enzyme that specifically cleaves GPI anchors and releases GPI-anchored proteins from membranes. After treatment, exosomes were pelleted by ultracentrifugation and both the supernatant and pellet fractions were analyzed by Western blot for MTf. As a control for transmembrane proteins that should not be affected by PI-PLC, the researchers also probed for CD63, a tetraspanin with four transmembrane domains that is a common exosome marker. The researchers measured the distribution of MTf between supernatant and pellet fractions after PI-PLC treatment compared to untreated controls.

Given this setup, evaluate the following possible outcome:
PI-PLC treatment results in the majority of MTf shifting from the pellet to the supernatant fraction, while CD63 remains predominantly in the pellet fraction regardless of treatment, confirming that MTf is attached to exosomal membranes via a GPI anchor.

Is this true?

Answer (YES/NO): NO